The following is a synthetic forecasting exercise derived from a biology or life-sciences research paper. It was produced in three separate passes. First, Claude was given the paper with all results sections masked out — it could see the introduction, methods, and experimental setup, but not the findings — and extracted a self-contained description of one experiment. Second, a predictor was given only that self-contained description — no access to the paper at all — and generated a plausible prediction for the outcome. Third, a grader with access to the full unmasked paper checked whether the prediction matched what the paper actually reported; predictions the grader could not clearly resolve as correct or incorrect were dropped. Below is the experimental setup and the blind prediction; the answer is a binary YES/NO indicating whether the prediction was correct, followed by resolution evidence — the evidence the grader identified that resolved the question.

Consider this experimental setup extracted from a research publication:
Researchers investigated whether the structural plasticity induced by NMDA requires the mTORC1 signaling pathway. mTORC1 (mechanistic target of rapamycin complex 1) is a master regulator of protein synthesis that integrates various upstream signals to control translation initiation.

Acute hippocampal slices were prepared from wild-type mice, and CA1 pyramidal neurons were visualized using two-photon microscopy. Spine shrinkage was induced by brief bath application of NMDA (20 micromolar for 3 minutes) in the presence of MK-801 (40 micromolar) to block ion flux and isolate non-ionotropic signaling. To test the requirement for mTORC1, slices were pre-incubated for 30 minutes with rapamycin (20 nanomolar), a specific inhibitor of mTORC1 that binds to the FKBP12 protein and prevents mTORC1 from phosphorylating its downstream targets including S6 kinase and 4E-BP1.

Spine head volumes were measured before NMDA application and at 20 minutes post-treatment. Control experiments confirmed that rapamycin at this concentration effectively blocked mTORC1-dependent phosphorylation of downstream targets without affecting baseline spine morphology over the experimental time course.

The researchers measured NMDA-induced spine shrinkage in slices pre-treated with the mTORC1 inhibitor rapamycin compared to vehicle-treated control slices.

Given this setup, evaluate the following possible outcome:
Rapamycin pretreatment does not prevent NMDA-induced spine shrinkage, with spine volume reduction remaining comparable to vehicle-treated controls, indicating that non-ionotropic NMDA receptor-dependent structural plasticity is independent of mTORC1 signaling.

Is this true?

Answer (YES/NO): NO